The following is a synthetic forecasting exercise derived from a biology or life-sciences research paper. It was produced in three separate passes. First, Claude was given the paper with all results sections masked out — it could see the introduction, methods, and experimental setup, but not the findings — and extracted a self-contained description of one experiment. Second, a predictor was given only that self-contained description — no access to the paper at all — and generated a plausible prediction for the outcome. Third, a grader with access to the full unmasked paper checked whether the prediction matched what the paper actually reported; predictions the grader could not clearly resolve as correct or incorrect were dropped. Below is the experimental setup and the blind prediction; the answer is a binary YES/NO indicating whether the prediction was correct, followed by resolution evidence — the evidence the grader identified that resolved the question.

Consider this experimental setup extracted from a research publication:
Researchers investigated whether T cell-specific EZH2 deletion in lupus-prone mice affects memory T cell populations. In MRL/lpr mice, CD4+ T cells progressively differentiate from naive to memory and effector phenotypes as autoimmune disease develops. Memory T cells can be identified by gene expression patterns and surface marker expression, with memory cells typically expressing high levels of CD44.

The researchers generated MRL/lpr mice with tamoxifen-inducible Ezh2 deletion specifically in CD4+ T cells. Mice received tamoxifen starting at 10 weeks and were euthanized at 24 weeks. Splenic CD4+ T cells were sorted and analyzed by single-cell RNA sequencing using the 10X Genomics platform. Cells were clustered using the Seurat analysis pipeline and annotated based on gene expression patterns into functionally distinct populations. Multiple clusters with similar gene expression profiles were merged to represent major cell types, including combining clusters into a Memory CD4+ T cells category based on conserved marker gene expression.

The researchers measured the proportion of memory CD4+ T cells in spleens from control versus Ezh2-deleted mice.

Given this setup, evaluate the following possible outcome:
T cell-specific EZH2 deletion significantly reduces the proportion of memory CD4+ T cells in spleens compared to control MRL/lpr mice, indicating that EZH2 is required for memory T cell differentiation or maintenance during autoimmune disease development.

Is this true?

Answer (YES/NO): YES